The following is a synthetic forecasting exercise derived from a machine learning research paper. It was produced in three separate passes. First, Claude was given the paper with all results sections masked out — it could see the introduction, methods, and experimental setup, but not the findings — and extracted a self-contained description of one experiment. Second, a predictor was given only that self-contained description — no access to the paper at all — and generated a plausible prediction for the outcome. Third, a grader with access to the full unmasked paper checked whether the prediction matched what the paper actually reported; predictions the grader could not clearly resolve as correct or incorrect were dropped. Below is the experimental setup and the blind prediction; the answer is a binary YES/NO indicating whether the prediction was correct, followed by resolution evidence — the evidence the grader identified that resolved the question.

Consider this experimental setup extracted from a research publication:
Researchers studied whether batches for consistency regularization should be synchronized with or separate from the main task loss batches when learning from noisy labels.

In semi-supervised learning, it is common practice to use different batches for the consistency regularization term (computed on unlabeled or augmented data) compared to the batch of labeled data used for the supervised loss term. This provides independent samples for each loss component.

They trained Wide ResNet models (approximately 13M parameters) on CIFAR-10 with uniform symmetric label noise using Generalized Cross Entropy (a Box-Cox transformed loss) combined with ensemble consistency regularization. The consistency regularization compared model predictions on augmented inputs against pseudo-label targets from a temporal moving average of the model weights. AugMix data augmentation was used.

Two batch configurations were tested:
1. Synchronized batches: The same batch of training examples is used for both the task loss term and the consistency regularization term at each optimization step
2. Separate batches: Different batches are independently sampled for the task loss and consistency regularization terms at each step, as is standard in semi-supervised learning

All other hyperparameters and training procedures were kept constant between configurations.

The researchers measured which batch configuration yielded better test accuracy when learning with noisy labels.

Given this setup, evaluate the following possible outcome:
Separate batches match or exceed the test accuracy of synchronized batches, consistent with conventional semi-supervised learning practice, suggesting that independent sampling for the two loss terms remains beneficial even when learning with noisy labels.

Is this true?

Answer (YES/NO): NO